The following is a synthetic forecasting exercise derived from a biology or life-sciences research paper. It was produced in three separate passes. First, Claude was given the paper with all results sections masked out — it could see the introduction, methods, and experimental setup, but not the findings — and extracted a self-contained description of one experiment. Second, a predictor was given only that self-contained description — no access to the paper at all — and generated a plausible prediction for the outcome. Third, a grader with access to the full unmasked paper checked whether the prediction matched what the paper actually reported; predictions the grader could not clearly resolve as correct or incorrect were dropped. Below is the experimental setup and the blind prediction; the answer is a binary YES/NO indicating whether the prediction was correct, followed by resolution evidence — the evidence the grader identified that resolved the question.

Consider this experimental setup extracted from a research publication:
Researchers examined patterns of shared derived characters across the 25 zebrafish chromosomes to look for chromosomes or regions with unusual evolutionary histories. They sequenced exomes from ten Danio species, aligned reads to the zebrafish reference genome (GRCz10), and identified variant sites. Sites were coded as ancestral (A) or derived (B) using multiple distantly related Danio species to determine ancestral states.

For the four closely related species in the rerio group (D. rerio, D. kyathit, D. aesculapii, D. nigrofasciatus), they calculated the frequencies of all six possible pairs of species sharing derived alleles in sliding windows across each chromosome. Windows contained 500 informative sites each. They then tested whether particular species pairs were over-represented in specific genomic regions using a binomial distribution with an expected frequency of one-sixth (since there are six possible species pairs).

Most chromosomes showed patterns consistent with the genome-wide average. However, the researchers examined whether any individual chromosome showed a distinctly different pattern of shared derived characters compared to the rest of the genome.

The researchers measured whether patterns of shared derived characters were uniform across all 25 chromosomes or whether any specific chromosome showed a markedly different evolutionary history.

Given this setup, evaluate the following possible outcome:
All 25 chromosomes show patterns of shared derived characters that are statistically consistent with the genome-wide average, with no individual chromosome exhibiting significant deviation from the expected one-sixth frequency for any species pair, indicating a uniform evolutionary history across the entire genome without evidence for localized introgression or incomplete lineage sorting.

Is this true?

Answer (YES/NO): NO